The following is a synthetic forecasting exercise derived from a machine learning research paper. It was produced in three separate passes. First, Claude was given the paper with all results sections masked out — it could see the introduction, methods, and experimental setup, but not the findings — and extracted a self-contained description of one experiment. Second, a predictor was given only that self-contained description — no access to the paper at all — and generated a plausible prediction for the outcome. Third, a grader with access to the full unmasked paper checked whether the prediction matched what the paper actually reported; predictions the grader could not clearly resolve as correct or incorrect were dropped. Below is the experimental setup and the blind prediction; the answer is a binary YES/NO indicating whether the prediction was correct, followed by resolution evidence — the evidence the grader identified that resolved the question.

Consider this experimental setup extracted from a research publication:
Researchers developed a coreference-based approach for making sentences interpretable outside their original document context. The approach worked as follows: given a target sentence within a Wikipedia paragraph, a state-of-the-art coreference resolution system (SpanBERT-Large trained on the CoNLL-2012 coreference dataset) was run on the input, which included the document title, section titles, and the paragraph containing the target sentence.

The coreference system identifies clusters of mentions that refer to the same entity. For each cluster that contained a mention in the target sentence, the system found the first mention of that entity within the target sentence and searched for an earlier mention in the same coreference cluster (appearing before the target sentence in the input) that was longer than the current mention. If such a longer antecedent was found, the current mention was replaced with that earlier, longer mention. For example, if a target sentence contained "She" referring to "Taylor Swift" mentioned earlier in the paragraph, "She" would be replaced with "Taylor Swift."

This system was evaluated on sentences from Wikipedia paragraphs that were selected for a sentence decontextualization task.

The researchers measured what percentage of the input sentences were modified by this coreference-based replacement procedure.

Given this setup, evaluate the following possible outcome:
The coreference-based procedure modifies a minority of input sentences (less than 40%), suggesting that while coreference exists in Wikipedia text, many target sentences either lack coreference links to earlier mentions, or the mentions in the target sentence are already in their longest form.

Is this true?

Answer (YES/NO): NO